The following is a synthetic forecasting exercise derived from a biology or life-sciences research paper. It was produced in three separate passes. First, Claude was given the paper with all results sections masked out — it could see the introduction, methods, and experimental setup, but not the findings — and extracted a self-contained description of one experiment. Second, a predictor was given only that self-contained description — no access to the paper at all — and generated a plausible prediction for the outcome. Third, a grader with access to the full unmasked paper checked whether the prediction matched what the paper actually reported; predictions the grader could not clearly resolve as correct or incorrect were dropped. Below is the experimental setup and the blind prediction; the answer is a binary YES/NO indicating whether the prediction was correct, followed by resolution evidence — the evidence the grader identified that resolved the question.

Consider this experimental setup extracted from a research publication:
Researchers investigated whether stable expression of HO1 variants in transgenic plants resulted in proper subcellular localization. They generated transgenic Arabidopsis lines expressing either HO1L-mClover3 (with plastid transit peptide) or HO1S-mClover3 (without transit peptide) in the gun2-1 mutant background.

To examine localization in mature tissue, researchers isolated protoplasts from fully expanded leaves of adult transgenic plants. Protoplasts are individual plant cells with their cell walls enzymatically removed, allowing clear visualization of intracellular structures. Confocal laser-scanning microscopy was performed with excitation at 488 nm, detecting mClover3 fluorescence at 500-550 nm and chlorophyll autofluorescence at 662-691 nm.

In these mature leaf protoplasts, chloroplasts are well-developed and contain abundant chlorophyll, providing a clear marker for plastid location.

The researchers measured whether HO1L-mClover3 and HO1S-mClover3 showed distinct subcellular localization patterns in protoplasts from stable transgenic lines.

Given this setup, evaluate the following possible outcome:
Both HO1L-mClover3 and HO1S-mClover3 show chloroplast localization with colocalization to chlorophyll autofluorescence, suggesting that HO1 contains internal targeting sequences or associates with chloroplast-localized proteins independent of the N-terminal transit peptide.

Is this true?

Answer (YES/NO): NO